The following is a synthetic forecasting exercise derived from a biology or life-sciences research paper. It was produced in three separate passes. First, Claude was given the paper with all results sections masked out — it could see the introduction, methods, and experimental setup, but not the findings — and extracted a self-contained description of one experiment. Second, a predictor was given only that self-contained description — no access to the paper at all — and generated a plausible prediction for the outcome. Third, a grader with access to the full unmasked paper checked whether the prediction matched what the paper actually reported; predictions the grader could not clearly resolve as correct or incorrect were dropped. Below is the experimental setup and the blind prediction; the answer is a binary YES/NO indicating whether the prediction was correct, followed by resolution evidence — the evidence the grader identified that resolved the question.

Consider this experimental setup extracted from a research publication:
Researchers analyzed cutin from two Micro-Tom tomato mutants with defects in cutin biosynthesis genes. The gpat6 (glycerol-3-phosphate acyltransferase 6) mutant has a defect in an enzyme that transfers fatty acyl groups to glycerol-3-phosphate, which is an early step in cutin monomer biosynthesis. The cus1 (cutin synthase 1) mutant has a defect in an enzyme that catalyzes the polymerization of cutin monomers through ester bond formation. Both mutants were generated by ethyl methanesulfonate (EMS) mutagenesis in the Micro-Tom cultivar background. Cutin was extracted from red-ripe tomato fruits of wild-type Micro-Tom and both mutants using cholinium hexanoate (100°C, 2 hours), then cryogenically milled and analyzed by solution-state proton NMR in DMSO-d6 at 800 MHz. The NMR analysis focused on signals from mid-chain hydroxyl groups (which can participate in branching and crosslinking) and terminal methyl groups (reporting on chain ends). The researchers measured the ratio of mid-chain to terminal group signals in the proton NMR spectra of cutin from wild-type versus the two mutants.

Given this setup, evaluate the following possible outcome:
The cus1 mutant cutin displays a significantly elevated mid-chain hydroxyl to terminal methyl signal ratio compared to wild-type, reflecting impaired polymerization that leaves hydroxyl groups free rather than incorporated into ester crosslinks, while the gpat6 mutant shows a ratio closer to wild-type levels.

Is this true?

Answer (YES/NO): YES